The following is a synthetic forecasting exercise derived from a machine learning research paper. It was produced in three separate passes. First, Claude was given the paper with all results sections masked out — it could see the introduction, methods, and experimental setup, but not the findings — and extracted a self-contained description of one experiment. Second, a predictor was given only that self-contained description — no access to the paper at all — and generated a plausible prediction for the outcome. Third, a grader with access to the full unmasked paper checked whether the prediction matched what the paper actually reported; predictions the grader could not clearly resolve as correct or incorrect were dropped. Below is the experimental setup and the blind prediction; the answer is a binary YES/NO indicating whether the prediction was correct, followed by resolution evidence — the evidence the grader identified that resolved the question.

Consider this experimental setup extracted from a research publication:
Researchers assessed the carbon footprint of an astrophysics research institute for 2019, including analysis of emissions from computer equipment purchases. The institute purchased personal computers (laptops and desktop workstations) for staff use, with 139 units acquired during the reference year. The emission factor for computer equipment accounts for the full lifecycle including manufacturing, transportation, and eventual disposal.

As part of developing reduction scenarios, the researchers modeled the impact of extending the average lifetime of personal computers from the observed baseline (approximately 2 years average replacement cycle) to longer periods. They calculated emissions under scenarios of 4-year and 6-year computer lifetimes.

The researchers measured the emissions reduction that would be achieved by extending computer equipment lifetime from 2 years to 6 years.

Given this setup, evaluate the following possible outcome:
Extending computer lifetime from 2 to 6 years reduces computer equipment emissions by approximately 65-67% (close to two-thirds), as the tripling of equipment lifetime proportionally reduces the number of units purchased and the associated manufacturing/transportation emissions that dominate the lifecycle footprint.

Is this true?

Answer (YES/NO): NO